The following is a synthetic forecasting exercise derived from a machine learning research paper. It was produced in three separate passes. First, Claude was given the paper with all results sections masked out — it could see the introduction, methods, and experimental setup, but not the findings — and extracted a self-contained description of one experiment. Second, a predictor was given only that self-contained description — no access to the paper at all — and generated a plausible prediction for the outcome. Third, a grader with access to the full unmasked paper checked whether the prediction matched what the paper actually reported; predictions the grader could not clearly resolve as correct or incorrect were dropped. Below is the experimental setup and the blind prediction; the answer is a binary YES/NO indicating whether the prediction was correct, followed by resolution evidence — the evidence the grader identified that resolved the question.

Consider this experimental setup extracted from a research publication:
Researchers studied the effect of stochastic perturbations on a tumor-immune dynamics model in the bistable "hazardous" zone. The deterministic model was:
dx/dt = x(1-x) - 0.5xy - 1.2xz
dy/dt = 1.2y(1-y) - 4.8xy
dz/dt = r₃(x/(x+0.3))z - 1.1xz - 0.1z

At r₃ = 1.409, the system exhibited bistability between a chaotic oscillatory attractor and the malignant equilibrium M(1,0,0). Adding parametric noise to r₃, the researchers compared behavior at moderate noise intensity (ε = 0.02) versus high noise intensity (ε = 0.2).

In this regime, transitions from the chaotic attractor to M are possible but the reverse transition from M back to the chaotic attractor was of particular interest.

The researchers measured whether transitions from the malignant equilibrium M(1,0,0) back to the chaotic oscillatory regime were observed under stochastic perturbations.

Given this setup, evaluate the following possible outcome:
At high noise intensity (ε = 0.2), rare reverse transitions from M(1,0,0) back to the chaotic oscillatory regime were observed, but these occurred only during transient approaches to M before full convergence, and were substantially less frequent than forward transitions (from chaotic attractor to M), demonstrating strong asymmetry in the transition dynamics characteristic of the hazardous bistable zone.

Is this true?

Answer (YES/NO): NO